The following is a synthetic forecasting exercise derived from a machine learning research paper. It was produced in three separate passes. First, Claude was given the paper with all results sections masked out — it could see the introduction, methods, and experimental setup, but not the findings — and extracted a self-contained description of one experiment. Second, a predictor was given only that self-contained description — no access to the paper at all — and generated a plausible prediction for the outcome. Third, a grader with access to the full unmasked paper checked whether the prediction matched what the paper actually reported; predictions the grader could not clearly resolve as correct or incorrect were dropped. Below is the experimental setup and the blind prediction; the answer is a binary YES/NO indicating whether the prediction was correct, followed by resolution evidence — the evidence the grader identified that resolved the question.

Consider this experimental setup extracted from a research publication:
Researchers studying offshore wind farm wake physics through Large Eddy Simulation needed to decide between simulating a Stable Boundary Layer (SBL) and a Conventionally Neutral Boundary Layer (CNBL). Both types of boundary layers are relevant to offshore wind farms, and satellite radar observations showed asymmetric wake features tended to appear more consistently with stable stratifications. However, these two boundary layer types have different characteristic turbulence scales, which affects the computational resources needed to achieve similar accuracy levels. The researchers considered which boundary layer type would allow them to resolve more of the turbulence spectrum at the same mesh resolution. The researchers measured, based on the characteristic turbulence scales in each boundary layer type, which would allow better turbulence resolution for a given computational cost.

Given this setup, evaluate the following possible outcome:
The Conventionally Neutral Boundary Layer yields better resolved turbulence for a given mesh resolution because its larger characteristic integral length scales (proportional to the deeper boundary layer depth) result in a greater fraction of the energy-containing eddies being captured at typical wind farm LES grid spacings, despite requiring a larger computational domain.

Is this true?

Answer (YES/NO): YES